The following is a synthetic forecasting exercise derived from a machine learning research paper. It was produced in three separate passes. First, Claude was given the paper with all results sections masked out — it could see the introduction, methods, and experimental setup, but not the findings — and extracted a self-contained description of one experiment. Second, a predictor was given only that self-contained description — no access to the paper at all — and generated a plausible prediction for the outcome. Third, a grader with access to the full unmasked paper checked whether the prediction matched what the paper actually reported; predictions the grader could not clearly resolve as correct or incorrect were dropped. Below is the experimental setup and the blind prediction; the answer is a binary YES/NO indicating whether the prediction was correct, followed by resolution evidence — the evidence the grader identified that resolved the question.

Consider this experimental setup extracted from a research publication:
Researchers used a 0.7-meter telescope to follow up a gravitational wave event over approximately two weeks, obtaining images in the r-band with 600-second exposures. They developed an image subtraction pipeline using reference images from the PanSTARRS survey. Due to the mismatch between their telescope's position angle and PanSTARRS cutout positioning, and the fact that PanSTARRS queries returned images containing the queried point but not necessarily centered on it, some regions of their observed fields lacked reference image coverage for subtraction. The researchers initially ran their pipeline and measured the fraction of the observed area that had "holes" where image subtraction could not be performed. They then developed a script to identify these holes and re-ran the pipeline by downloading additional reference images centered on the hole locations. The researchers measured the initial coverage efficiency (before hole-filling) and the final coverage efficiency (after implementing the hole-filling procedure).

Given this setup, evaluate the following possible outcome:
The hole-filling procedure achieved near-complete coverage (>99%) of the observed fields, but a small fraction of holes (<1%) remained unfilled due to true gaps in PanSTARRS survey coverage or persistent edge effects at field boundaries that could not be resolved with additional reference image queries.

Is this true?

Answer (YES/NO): NO